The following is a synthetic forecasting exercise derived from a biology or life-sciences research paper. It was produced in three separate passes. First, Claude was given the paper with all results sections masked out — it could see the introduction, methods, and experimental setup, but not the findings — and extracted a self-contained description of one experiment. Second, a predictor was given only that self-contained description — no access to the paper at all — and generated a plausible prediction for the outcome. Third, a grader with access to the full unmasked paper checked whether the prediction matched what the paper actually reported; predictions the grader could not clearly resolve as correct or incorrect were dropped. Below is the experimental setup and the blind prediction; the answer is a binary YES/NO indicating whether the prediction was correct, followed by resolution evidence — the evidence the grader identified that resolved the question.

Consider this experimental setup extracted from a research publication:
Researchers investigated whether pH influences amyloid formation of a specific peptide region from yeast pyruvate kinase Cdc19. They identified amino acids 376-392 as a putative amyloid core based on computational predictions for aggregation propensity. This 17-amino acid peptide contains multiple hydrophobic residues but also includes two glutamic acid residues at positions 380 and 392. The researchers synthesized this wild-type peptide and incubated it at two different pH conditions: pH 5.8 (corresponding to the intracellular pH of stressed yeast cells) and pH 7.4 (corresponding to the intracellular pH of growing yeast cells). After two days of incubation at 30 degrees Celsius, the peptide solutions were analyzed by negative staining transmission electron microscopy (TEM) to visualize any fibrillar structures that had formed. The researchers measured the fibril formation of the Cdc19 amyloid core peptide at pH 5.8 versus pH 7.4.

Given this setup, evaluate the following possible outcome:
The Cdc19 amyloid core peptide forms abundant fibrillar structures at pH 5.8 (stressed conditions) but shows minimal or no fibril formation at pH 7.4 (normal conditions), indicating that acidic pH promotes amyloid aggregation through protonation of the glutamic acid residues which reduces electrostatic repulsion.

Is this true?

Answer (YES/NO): YES